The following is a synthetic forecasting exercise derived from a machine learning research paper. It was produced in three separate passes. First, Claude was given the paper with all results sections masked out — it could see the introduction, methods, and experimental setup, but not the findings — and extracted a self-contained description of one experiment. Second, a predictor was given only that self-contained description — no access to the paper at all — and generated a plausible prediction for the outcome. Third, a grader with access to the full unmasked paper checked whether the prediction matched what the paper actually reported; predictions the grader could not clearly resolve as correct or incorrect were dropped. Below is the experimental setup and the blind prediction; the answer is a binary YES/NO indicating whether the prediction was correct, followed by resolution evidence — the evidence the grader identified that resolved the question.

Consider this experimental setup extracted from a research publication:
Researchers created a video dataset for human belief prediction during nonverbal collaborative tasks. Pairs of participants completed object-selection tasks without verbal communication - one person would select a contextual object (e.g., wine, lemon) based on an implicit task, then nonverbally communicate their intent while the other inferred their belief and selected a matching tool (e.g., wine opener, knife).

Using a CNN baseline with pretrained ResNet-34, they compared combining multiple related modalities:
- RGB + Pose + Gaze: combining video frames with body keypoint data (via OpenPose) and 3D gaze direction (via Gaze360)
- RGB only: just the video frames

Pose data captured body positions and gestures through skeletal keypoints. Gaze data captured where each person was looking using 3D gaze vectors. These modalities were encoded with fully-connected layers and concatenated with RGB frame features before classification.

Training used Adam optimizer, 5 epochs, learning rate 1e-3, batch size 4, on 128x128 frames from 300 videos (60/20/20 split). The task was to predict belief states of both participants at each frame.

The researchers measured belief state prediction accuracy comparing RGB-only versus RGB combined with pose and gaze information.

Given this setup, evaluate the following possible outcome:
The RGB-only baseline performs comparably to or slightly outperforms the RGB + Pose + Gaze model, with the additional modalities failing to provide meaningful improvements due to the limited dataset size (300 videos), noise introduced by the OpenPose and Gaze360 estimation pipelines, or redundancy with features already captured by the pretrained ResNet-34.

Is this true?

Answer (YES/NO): NO